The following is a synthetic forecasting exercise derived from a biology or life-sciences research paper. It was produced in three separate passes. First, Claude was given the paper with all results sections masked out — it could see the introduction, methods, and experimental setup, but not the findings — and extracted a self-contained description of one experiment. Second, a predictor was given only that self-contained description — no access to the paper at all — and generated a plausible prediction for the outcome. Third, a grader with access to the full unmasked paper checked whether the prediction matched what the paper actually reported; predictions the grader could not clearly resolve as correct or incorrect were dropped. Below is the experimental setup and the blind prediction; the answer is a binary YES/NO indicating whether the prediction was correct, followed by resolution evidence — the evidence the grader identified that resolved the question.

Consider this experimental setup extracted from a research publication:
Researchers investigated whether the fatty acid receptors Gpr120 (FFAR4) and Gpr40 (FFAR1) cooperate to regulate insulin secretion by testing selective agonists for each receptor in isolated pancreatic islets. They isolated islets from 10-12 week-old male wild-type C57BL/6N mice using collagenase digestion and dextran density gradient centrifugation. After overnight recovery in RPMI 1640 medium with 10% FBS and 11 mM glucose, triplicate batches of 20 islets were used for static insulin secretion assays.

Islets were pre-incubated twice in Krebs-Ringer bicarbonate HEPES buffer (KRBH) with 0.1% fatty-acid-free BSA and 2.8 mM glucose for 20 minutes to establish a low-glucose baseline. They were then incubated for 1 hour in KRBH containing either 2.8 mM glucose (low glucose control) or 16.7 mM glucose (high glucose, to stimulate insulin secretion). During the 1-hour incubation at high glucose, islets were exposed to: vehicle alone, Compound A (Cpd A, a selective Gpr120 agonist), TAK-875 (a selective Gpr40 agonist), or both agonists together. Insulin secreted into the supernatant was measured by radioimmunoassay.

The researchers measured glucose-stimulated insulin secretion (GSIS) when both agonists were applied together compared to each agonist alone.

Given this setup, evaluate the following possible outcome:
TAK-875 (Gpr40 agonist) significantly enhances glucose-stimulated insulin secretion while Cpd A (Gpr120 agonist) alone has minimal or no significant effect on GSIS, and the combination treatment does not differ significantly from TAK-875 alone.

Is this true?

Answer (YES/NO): NO